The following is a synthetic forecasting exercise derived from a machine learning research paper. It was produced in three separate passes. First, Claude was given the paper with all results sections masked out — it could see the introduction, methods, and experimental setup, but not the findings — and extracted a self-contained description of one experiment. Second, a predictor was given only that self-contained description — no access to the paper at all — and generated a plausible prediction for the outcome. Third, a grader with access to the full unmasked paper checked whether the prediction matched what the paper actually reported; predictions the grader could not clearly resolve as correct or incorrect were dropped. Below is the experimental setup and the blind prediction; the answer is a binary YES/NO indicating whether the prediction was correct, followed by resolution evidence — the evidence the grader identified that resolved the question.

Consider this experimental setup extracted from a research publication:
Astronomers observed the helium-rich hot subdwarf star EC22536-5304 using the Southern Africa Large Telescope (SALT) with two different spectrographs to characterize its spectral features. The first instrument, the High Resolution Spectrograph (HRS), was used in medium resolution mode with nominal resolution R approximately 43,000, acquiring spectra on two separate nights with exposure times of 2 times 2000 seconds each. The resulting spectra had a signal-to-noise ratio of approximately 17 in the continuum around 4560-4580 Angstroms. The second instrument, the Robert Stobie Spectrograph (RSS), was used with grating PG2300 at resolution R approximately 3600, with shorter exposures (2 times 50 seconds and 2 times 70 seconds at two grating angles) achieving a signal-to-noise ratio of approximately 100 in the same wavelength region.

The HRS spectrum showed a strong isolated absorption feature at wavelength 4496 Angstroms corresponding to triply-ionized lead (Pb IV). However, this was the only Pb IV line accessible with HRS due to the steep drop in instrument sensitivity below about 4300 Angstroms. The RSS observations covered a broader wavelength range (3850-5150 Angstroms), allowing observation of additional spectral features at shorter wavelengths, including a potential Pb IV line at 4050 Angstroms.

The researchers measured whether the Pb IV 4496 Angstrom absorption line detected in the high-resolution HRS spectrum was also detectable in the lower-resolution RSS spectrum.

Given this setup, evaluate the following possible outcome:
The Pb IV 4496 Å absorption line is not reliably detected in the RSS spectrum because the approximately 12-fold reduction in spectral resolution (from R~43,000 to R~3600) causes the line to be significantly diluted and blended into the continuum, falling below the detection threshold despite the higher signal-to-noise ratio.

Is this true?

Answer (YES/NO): NO